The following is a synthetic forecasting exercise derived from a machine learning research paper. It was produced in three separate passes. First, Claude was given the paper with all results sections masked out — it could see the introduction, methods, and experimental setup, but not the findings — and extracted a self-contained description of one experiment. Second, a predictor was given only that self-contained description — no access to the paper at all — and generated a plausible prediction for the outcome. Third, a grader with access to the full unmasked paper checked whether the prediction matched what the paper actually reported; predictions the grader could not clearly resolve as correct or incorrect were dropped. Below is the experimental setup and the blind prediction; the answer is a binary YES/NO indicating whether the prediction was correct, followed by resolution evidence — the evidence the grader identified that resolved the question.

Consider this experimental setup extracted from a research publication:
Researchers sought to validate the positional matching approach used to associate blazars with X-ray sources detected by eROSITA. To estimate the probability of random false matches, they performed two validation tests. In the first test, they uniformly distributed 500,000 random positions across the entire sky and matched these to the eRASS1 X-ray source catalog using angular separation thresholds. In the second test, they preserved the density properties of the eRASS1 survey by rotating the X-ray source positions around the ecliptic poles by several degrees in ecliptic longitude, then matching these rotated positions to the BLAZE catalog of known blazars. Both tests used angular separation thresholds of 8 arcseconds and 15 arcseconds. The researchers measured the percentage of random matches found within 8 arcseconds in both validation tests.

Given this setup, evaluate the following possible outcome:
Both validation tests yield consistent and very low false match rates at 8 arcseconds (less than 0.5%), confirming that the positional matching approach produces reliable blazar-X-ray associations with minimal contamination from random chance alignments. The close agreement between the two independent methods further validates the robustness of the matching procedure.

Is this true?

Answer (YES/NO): YES